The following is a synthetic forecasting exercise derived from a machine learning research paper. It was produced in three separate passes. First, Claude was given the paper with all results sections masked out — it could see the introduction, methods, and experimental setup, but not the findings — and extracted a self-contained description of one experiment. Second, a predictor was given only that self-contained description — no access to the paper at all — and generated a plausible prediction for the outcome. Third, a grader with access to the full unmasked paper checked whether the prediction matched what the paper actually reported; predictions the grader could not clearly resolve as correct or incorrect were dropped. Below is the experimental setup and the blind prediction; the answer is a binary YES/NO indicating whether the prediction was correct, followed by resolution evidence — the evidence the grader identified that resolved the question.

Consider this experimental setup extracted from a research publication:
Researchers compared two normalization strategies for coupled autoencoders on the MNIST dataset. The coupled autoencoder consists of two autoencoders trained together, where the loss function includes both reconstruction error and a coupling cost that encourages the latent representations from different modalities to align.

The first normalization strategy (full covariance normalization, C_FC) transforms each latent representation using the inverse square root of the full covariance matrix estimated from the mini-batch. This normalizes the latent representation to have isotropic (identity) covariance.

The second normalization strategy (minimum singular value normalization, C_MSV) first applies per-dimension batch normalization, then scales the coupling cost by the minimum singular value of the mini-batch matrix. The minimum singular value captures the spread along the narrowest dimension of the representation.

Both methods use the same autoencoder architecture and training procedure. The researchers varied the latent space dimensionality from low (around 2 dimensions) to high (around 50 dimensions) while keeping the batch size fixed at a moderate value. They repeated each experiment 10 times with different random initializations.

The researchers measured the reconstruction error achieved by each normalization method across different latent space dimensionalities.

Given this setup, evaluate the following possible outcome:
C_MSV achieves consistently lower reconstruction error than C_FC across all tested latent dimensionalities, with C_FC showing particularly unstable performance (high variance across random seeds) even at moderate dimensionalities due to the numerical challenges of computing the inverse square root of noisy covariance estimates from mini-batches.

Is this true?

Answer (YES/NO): NO